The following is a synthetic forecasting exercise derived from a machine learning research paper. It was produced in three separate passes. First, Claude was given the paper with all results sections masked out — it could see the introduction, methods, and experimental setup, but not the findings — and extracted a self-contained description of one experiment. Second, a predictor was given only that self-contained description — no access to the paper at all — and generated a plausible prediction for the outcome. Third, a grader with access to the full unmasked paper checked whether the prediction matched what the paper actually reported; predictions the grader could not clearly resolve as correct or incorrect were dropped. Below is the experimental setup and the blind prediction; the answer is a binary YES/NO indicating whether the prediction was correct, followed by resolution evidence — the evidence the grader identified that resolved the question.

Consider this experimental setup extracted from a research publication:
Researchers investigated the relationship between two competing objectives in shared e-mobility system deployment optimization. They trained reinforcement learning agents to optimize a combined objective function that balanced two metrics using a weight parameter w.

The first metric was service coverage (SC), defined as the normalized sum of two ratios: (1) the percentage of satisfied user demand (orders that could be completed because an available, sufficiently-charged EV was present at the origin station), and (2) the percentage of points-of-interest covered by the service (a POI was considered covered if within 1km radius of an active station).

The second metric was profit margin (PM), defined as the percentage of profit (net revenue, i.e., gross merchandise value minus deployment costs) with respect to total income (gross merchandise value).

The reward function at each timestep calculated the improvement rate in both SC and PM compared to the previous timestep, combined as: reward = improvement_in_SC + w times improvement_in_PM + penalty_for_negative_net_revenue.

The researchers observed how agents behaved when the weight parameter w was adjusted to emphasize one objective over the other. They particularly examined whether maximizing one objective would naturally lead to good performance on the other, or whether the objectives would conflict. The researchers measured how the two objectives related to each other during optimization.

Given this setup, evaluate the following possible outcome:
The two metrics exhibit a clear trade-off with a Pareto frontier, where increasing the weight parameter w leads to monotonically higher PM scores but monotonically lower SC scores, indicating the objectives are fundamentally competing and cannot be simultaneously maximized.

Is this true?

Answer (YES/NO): NO